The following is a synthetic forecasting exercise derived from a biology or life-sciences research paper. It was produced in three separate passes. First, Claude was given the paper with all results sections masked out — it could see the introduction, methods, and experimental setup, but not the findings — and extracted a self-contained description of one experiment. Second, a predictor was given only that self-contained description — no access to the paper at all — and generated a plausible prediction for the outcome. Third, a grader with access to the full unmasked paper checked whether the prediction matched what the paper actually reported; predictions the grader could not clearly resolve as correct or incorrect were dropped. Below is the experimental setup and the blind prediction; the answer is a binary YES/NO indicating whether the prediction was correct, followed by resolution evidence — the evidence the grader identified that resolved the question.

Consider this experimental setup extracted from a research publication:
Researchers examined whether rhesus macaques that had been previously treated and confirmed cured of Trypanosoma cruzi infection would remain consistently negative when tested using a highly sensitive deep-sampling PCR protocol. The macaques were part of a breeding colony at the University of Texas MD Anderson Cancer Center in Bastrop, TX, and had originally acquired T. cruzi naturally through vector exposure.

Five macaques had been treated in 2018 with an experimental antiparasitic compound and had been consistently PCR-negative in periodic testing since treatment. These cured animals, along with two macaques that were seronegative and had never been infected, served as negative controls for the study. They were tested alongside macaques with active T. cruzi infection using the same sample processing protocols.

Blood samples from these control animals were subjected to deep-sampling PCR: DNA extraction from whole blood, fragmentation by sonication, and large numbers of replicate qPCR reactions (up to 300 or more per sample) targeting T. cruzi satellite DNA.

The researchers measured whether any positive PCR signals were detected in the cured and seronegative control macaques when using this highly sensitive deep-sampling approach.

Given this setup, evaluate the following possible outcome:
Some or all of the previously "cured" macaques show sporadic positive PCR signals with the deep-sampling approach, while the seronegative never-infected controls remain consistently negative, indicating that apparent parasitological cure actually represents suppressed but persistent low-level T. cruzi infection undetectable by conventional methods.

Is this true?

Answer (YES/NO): NO